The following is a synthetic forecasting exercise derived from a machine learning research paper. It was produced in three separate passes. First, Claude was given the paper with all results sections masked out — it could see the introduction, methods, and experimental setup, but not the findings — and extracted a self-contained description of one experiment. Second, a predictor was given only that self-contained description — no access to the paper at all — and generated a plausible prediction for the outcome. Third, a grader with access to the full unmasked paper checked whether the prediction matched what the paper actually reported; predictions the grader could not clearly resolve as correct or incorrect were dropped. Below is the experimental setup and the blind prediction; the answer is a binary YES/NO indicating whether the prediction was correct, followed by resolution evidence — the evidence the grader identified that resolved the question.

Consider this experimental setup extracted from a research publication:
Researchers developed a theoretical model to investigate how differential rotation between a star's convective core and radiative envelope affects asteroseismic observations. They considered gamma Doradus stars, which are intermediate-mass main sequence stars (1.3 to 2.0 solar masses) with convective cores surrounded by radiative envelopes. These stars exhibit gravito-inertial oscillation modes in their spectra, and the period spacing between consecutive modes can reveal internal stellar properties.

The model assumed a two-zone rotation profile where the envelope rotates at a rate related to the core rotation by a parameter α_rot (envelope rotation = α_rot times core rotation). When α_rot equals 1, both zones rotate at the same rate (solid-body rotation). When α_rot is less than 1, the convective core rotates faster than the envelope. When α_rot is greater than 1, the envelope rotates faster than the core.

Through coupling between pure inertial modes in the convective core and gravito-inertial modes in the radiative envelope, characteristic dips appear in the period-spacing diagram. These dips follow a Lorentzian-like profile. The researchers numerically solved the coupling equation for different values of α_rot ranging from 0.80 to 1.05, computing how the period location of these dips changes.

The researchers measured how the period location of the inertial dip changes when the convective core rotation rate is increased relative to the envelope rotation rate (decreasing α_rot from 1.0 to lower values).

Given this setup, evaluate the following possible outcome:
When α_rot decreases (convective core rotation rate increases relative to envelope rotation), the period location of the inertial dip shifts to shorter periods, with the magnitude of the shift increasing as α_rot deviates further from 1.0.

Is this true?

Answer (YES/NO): YES